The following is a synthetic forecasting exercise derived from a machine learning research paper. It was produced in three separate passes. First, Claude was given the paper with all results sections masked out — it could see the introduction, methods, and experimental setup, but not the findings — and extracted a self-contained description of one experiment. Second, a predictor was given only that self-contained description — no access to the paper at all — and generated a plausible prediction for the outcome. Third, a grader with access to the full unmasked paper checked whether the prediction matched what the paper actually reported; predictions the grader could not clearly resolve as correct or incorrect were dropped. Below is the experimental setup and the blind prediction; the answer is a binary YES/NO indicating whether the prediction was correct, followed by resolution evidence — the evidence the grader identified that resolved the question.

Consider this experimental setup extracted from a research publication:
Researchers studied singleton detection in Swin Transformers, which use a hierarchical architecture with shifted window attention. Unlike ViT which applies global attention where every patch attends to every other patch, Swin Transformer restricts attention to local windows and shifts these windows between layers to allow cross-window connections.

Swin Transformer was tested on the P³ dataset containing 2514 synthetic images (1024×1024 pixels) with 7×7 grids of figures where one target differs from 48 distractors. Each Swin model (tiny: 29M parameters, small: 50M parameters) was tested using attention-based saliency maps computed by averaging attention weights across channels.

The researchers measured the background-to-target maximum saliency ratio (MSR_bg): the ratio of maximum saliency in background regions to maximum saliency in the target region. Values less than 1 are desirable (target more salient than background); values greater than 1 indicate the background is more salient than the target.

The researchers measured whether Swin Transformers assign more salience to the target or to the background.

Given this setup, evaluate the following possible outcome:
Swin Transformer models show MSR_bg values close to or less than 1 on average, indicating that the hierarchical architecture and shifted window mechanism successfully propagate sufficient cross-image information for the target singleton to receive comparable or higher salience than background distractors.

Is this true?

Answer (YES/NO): NO